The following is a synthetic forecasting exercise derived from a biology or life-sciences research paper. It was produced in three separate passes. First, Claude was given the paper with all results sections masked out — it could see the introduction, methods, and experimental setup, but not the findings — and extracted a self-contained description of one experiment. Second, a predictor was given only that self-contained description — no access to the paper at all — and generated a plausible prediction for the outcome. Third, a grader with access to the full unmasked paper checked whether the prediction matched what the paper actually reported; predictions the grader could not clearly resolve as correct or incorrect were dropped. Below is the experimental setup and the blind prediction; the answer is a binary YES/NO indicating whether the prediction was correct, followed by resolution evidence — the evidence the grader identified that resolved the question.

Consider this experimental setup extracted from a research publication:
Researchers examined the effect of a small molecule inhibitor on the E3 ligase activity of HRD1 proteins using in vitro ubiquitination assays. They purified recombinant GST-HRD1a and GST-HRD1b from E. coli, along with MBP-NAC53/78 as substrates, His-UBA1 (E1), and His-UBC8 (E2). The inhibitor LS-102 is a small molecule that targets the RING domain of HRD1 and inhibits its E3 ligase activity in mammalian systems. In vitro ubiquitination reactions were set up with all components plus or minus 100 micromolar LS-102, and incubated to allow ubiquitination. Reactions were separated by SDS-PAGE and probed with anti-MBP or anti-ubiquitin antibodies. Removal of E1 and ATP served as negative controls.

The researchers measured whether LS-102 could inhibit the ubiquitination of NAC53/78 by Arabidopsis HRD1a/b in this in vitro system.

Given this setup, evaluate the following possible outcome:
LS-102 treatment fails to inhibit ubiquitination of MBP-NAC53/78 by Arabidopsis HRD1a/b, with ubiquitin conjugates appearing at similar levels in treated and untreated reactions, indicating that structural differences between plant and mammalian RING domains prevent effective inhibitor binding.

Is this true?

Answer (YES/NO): NO